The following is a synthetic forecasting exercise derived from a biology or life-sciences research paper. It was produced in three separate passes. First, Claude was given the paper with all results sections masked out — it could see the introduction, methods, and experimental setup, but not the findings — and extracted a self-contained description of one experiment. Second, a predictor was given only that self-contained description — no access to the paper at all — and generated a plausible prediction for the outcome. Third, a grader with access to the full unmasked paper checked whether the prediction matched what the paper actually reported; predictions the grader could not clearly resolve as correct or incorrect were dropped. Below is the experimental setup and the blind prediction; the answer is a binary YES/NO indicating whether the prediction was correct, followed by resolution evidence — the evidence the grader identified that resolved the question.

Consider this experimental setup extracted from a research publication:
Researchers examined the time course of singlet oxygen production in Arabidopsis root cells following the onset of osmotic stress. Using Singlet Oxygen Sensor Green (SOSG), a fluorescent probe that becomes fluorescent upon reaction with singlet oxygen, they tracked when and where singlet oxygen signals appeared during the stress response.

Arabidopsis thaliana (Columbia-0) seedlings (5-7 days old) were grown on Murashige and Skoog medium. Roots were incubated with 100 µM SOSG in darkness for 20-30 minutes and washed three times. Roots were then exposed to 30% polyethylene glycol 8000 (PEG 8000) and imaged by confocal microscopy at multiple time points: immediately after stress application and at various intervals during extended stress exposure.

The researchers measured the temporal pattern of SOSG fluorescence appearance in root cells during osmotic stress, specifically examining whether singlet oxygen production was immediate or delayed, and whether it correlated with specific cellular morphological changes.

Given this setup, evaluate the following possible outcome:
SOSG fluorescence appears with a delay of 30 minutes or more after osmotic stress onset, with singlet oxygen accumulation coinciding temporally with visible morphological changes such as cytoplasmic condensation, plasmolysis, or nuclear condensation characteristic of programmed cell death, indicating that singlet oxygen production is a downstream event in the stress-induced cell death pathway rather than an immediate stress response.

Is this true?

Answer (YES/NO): NO